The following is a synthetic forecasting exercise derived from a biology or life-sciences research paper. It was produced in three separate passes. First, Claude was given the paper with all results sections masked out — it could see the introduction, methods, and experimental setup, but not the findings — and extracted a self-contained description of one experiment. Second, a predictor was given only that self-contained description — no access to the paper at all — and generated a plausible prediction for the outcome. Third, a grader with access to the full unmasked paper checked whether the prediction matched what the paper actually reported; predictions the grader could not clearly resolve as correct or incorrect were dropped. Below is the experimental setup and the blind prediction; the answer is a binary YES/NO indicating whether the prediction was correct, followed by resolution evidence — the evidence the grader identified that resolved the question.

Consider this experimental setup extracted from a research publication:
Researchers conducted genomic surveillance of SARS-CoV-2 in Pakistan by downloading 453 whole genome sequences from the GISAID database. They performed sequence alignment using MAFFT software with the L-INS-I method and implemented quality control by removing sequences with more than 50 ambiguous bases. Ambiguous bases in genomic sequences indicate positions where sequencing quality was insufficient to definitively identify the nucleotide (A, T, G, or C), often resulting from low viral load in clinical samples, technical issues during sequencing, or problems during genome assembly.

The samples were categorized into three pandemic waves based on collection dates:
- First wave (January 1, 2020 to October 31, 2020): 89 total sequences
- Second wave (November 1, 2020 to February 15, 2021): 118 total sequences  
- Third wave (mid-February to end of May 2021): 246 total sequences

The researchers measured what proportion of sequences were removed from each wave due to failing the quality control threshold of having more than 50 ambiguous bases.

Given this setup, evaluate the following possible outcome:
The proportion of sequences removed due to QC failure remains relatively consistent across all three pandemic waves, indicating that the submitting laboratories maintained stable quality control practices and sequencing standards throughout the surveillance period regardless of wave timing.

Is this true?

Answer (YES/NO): NO